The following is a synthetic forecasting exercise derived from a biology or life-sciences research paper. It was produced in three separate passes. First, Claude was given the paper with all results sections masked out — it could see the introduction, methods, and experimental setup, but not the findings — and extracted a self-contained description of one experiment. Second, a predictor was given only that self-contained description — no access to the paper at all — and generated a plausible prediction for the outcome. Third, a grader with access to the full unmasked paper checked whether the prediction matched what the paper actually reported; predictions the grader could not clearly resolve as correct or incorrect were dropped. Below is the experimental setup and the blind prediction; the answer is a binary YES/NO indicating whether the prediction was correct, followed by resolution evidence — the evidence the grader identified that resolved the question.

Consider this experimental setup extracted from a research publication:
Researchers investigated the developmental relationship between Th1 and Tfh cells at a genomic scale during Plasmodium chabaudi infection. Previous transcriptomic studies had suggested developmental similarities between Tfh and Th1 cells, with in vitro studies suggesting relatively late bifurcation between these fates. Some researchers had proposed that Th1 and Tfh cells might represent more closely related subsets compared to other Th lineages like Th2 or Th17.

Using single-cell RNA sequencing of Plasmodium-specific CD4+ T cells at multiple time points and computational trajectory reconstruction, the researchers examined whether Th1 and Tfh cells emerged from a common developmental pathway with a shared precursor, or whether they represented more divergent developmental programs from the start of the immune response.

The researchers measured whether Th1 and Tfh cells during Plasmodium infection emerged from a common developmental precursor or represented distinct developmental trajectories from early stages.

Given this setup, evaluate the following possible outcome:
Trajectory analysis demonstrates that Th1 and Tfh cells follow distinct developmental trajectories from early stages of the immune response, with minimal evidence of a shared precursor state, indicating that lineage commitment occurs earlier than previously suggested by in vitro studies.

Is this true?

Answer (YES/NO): NO